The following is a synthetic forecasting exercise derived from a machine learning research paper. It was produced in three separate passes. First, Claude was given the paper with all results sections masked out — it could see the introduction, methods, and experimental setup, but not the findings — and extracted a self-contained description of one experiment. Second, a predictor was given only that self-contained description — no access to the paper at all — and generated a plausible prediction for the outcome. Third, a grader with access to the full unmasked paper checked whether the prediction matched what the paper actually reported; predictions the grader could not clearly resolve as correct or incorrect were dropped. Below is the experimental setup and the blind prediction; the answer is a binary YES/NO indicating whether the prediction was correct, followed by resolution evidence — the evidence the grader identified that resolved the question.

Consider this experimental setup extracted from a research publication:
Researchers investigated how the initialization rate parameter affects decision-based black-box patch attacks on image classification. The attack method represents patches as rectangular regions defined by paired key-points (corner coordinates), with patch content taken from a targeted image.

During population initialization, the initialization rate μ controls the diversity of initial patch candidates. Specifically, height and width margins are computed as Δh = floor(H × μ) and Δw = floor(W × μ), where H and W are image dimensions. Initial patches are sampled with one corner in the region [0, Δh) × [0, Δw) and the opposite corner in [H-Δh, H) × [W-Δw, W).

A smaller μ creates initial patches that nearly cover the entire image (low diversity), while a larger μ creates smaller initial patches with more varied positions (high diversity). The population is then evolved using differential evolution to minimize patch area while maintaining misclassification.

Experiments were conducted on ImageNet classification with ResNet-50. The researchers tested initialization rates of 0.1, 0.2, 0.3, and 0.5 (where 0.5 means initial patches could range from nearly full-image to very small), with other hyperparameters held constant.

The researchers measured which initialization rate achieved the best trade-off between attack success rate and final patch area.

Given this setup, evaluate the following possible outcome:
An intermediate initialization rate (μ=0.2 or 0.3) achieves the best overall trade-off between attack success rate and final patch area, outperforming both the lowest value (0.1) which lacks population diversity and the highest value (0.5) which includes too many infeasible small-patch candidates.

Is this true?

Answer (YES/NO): NO